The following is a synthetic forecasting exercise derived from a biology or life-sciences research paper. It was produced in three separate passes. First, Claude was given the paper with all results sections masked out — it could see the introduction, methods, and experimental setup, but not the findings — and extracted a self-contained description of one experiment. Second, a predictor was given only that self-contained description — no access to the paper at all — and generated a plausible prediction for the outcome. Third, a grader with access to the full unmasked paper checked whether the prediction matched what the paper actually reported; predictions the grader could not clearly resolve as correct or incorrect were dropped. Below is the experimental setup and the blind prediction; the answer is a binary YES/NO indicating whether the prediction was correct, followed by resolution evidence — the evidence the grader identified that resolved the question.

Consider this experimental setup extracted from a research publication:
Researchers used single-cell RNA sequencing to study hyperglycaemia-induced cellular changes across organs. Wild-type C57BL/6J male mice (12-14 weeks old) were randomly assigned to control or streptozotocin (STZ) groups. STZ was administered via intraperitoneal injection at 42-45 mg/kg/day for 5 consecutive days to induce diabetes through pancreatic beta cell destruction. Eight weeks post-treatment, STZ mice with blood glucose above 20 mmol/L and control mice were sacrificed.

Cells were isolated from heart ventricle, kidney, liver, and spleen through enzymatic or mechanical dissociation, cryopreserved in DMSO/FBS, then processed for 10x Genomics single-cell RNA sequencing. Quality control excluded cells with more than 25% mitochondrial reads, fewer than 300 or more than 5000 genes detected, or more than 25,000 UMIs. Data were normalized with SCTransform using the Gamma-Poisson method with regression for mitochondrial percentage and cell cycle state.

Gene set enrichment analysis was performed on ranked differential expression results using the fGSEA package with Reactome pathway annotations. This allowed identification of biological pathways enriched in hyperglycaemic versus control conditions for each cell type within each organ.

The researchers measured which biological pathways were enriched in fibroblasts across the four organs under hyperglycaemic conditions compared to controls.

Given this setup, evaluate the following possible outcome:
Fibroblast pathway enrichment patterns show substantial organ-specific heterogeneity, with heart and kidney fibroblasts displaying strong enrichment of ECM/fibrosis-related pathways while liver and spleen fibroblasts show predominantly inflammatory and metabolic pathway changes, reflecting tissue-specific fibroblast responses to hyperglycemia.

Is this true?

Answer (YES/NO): NO